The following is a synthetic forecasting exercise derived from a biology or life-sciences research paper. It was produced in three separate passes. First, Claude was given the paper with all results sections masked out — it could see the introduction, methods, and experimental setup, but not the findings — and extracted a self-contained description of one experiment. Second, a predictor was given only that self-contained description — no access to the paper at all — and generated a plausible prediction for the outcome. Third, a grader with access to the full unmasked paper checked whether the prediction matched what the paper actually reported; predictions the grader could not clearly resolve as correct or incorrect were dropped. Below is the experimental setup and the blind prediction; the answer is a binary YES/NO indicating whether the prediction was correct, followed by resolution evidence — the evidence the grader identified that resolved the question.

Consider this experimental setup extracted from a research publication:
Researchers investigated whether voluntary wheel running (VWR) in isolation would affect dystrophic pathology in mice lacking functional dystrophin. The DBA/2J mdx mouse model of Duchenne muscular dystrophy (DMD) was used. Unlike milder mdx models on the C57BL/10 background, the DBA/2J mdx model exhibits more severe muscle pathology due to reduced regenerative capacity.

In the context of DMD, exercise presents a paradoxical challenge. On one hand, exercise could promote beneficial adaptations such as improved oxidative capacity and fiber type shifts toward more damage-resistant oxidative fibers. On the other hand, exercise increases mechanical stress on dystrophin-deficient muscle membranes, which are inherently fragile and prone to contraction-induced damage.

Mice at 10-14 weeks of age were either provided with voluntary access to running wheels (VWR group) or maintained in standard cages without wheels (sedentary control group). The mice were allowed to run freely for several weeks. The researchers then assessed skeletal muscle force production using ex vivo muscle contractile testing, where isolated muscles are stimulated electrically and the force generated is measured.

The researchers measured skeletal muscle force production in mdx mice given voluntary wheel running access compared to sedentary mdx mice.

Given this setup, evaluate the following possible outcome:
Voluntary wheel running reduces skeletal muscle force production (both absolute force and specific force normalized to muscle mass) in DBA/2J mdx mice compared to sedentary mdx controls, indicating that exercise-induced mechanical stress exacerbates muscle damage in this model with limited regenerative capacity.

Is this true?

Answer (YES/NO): NO